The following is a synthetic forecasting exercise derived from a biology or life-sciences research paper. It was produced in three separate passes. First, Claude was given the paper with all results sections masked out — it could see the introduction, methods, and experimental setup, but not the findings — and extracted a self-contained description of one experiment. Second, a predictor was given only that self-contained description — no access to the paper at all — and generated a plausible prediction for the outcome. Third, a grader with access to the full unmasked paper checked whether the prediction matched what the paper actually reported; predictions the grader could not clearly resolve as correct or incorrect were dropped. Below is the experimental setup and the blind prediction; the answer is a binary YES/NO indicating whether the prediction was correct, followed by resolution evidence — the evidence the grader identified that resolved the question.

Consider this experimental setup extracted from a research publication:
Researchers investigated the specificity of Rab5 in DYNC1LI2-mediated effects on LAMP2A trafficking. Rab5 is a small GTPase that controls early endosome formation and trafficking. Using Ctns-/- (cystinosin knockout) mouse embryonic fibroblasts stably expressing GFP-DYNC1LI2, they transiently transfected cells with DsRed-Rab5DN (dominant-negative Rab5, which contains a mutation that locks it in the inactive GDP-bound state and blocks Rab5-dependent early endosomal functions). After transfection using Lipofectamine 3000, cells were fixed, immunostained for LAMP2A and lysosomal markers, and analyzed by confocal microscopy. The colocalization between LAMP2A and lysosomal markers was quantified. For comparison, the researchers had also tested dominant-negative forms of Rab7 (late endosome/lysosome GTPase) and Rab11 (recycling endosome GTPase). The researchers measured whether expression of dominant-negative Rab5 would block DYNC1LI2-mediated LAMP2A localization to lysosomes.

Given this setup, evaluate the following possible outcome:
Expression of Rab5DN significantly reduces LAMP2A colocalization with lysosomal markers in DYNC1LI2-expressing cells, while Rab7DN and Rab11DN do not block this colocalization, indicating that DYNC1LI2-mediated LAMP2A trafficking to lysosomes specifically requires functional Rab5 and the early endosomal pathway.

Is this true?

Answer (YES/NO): NO